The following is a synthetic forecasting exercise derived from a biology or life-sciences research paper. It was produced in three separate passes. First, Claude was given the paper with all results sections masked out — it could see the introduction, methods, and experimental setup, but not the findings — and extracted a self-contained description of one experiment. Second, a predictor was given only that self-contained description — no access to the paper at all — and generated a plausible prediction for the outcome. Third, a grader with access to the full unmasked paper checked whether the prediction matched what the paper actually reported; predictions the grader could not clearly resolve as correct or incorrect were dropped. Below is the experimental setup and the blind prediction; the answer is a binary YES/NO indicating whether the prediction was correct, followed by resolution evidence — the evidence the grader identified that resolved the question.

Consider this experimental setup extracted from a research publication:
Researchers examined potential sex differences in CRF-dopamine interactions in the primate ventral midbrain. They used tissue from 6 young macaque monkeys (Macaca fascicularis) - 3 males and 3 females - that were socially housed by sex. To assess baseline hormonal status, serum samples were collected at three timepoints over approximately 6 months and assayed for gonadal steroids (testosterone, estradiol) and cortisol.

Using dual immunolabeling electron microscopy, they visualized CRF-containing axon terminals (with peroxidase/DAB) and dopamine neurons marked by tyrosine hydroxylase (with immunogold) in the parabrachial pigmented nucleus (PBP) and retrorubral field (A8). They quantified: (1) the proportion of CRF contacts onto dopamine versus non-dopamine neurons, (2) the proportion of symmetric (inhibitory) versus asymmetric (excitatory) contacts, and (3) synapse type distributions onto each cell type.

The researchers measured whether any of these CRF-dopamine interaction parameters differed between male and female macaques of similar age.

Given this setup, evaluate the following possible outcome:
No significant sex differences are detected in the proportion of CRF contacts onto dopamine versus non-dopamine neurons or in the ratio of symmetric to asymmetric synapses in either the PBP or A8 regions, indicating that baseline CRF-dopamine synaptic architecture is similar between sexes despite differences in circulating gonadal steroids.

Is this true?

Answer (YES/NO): YES